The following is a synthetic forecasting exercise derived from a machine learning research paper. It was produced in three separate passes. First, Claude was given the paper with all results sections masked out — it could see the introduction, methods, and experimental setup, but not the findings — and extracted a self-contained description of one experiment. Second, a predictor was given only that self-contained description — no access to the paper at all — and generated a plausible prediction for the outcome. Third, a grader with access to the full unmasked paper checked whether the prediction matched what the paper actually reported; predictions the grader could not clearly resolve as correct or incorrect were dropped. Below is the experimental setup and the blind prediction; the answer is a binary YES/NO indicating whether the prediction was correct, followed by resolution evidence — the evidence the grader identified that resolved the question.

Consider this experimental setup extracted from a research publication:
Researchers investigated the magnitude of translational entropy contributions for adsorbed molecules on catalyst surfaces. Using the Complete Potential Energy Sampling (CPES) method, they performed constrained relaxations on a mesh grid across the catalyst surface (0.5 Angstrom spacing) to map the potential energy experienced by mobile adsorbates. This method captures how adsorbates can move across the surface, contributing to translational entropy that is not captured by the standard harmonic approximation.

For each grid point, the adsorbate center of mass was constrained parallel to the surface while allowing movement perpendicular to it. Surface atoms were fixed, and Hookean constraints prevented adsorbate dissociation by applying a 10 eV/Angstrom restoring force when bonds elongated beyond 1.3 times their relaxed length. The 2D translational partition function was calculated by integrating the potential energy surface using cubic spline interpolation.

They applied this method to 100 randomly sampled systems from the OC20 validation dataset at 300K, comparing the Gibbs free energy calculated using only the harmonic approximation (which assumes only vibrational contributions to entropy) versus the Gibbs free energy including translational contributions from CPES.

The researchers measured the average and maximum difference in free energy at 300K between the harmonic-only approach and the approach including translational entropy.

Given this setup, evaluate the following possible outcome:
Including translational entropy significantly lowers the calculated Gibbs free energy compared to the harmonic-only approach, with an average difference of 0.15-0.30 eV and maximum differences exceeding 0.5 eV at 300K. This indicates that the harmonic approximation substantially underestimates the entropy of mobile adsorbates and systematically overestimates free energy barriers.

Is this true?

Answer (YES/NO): NO